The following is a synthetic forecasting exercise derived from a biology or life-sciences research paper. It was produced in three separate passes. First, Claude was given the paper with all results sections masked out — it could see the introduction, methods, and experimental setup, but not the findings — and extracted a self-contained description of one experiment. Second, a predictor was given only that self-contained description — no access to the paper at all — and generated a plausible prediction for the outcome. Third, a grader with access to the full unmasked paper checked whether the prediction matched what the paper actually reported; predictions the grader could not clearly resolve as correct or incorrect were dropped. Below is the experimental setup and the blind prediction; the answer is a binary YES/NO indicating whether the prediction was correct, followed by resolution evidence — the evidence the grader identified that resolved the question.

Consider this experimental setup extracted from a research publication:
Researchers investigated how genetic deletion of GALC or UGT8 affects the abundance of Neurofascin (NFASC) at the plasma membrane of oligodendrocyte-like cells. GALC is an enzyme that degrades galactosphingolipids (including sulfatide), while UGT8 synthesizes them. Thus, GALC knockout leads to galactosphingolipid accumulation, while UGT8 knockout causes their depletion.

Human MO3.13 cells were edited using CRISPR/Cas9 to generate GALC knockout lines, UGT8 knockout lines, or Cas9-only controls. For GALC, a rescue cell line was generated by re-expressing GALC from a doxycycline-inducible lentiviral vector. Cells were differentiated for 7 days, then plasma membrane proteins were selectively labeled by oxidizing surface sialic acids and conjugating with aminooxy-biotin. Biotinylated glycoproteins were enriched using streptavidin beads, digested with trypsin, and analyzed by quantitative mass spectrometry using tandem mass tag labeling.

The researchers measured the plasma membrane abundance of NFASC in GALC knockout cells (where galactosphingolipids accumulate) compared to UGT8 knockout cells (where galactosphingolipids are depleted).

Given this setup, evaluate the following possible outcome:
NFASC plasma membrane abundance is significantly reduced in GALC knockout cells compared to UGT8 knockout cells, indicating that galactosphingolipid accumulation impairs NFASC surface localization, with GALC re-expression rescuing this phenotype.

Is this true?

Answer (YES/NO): NO